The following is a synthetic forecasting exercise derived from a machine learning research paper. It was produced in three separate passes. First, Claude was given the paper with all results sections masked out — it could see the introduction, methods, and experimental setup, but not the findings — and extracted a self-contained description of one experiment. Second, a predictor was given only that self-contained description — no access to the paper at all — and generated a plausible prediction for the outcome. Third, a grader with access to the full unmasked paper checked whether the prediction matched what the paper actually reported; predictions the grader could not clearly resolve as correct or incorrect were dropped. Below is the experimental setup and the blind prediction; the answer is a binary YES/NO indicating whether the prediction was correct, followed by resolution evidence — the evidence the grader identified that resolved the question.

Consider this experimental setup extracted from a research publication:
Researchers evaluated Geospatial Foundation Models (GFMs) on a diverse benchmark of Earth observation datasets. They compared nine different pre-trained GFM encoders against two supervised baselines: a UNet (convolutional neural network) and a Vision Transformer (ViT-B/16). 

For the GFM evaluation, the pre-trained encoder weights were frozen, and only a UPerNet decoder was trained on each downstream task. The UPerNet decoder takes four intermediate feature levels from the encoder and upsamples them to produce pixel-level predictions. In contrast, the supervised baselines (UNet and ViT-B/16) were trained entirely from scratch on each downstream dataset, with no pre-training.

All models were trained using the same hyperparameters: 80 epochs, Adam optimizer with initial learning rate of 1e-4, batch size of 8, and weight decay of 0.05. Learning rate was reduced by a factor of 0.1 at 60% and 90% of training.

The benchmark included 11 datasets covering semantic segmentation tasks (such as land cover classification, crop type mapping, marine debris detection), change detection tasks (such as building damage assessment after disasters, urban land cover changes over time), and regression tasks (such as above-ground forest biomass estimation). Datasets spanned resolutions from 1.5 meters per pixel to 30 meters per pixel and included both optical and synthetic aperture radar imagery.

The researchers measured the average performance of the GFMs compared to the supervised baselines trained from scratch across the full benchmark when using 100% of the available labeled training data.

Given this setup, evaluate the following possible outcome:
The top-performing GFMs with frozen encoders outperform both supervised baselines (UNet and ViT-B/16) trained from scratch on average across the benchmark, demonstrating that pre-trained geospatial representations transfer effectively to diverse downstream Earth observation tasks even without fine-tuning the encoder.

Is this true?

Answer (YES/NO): NO